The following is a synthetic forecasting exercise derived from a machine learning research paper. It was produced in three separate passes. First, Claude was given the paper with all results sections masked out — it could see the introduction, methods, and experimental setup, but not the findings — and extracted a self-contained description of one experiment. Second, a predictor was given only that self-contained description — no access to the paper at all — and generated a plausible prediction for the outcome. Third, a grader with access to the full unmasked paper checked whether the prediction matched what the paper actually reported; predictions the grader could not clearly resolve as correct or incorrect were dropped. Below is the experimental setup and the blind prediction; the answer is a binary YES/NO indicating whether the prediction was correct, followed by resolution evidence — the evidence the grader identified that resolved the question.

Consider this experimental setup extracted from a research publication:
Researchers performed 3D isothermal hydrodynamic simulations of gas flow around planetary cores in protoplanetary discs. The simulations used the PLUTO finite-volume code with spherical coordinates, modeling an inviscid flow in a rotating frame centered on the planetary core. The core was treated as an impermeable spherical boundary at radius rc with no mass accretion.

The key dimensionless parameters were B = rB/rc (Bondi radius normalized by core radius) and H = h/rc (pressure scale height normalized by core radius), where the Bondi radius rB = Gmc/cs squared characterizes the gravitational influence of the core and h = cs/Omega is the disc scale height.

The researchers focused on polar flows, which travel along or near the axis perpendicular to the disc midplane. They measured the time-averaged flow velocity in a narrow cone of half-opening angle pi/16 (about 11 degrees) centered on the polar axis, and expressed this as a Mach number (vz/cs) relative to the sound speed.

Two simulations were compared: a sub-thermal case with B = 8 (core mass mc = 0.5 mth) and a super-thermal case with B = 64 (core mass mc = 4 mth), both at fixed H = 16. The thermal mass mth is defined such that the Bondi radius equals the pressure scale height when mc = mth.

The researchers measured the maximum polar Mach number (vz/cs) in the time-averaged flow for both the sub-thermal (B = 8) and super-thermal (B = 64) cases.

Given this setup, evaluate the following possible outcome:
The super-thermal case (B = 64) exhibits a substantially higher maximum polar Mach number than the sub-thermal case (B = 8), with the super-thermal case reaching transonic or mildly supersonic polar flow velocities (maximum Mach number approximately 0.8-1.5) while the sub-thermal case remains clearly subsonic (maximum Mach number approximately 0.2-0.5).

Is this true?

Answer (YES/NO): NO